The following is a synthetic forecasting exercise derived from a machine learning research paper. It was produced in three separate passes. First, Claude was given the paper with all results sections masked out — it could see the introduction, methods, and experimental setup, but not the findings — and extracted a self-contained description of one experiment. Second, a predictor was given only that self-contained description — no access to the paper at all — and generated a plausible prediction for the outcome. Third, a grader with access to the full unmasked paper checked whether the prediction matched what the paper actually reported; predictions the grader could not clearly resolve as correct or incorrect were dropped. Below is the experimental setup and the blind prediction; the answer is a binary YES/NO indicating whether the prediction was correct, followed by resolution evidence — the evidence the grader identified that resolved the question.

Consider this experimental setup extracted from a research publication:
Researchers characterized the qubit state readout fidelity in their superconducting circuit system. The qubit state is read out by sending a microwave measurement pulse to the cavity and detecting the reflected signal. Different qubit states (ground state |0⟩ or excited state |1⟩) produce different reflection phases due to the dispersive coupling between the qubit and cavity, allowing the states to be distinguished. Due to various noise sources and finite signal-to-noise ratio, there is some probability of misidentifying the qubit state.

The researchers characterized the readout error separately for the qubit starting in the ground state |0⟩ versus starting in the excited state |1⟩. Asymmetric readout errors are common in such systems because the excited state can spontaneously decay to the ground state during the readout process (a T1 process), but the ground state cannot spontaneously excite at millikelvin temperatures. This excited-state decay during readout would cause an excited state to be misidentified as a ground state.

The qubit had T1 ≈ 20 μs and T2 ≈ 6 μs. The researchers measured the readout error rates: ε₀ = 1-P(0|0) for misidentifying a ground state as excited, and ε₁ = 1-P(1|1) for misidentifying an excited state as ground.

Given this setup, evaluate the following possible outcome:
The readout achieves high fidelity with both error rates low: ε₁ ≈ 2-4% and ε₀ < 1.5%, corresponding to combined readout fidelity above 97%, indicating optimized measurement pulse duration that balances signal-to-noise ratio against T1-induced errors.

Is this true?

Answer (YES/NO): NO